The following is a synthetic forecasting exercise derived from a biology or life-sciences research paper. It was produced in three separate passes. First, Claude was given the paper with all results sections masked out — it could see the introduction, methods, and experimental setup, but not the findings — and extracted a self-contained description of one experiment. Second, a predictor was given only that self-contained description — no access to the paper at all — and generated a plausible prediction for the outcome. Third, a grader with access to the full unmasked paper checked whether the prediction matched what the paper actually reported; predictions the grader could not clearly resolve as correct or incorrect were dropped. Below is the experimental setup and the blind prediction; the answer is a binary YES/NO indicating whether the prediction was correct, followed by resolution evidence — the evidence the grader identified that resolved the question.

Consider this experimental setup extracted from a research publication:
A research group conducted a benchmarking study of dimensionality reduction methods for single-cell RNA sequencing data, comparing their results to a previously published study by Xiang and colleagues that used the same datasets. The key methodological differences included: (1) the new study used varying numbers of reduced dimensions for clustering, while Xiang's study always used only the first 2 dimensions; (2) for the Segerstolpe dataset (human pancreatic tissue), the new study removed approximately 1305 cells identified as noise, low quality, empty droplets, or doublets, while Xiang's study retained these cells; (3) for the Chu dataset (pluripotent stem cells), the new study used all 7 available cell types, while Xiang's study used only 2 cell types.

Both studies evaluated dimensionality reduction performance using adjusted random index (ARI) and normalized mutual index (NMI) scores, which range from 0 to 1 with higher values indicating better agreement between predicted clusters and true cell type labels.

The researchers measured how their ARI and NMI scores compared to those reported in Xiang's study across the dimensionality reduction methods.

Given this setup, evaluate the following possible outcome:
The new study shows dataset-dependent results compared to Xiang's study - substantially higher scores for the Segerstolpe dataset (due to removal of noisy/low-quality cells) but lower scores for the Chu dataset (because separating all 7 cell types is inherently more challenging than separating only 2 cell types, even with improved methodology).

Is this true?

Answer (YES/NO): YES